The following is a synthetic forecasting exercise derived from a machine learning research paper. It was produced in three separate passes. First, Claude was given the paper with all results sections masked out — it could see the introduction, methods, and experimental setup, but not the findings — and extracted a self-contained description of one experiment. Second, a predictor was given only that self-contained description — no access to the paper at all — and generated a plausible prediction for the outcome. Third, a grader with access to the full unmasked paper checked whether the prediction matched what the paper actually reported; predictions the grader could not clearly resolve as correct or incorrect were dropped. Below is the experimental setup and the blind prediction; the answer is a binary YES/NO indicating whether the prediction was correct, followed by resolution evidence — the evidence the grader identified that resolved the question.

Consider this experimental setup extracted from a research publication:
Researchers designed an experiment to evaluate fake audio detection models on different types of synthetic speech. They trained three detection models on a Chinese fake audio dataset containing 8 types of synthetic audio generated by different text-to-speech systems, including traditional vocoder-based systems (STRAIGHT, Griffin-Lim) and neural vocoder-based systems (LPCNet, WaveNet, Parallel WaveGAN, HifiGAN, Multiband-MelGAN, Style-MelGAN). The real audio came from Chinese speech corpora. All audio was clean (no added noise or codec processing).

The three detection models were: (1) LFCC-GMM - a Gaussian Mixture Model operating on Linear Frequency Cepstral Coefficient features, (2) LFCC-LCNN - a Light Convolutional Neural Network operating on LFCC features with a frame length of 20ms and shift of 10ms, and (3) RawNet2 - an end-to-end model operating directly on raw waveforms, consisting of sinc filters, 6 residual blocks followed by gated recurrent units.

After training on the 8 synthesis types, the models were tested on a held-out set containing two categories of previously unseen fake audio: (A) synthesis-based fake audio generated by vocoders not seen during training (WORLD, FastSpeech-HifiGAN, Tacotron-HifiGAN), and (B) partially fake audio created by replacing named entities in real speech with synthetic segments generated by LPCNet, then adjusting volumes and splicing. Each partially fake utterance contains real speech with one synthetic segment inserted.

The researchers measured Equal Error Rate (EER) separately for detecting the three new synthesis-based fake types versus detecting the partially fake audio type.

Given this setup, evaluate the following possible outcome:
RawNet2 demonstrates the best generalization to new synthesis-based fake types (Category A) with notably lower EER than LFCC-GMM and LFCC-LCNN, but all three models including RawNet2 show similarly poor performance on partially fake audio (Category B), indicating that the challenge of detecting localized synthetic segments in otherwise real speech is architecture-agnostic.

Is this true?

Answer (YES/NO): NO